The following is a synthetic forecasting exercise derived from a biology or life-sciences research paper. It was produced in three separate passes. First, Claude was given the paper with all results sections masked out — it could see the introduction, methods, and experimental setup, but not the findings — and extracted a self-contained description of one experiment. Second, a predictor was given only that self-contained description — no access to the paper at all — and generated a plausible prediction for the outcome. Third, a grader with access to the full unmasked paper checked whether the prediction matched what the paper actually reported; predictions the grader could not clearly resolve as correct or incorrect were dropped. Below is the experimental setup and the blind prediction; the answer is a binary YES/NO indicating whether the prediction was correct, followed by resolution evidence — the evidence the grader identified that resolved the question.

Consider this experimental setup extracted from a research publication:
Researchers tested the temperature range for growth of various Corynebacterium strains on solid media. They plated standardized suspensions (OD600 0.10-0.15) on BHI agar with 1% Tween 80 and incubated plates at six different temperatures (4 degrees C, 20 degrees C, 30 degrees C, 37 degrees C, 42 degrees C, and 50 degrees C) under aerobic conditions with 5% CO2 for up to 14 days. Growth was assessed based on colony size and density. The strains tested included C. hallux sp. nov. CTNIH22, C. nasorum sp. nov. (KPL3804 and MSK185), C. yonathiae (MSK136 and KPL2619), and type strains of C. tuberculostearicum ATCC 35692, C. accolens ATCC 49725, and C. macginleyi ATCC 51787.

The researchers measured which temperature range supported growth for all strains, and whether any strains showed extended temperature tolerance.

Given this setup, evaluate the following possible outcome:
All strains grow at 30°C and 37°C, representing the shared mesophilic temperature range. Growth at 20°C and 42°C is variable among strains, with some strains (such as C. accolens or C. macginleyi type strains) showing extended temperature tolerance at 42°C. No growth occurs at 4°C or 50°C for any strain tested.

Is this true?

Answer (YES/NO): NO